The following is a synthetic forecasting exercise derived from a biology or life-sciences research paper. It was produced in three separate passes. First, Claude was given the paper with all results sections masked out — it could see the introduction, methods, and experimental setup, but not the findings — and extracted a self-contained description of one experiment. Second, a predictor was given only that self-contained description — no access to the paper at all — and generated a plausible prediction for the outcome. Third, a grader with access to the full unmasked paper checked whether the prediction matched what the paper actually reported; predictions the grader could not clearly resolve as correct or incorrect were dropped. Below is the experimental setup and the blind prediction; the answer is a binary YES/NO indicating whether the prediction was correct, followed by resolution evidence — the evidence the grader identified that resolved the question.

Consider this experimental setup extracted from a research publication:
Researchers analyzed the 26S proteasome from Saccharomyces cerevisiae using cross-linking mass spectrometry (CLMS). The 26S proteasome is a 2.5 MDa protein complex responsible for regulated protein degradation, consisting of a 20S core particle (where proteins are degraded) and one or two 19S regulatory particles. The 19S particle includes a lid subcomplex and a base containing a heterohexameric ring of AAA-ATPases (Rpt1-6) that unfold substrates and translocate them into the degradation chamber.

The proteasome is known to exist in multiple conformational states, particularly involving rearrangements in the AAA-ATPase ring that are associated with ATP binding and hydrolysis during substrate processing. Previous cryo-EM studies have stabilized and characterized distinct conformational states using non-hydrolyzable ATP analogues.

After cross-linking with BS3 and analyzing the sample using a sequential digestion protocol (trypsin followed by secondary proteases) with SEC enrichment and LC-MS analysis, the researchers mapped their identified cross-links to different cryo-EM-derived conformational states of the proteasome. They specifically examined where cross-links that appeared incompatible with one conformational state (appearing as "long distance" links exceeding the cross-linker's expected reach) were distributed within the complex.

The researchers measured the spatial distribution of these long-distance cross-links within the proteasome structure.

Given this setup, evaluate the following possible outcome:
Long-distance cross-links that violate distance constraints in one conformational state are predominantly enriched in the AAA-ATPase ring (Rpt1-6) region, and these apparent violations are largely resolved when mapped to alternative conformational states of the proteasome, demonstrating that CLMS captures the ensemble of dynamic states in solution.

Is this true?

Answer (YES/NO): NO